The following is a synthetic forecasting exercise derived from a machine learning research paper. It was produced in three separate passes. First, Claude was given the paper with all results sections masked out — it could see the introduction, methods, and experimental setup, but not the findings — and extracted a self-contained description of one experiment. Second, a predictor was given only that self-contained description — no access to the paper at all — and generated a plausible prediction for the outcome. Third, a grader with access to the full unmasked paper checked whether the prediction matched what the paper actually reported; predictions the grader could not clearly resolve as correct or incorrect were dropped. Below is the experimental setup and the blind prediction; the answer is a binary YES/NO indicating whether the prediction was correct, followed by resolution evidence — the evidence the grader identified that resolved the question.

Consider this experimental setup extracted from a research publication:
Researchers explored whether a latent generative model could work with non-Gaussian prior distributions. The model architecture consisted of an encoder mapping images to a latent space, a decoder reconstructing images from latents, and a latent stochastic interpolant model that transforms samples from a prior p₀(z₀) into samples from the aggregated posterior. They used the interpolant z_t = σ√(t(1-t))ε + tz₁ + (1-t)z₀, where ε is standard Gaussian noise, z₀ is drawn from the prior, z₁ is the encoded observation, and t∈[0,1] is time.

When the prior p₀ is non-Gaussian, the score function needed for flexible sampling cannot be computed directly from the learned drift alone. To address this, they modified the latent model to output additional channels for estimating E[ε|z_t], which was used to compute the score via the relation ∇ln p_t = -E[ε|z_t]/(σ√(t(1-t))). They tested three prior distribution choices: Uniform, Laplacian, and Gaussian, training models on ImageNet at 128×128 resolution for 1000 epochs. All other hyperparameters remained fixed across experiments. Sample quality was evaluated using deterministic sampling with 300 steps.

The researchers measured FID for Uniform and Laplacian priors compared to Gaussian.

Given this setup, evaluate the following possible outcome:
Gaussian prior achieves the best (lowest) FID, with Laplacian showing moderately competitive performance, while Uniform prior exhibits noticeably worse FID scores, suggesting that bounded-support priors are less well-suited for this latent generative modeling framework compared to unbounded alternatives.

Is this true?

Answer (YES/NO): NO